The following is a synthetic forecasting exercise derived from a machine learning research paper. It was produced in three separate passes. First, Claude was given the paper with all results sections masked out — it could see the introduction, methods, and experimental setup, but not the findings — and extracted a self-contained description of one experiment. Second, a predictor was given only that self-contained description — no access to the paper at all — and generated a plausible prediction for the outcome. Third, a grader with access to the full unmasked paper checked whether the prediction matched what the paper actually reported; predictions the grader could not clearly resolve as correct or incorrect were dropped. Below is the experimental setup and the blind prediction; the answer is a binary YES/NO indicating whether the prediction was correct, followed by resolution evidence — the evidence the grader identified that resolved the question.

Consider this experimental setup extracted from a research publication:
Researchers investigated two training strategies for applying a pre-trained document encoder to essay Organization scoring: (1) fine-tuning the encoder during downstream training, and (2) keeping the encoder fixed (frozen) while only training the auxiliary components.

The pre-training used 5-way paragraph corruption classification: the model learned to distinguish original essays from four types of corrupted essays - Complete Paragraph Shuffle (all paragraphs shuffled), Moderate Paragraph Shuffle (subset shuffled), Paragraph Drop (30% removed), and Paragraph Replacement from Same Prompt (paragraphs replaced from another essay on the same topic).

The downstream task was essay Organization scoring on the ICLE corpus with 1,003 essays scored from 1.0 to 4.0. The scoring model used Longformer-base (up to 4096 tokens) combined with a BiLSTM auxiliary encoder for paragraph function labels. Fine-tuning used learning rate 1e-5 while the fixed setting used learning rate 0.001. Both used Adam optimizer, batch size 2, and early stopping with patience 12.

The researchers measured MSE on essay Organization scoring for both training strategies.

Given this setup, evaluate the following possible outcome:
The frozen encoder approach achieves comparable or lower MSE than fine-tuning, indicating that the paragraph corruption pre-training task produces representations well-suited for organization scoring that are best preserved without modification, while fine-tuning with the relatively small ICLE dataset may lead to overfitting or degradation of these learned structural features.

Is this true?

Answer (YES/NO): NO